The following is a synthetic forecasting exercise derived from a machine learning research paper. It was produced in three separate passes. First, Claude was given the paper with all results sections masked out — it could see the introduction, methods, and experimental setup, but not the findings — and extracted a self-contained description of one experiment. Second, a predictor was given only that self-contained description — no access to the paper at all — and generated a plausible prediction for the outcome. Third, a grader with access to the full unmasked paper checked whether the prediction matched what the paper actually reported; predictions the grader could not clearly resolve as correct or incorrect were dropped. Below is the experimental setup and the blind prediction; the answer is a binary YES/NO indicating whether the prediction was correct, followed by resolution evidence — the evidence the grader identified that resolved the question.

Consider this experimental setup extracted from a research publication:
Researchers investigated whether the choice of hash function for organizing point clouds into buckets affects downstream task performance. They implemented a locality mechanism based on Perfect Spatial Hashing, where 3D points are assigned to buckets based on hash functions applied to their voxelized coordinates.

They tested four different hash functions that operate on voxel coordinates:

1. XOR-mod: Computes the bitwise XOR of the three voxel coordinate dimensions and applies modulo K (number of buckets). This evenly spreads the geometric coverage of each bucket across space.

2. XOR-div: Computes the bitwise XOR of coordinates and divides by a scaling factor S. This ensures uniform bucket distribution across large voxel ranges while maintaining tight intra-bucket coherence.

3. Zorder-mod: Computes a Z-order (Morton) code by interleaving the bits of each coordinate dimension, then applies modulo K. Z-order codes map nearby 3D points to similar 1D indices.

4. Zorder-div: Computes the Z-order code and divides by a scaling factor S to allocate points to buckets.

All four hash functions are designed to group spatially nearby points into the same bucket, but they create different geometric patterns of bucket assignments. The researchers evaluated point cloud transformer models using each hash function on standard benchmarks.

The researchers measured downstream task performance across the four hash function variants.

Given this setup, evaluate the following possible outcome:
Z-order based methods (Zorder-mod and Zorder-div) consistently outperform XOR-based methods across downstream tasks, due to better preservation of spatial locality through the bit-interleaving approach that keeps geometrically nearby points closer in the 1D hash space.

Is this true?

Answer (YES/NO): NO